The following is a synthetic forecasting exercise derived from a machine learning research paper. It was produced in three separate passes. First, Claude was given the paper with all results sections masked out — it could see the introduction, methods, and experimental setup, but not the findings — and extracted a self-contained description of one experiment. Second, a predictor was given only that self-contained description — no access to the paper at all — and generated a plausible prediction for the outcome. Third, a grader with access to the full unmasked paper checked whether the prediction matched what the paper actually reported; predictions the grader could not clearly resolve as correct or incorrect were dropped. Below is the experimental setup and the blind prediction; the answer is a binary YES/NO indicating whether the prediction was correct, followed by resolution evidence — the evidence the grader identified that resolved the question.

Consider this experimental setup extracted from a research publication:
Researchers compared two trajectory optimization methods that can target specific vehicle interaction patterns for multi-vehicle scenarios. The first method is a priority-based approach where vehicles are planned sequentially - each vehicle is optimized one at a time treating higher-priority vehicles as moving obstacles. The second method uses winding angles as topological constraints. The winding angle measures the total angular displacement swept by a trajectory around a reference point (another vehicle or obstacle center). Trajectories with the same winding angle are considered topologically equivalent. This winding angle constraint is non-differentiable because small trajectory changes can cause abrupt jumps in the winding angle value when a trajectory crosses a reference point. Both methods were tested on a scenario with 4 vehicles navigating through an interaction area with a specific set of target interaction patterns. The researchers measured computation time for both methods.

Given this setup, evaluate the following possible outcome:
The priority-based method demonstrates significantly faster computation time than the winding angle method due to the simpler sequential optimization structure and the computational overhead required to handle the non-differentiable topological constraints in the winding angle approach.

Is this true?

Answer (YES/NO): YES